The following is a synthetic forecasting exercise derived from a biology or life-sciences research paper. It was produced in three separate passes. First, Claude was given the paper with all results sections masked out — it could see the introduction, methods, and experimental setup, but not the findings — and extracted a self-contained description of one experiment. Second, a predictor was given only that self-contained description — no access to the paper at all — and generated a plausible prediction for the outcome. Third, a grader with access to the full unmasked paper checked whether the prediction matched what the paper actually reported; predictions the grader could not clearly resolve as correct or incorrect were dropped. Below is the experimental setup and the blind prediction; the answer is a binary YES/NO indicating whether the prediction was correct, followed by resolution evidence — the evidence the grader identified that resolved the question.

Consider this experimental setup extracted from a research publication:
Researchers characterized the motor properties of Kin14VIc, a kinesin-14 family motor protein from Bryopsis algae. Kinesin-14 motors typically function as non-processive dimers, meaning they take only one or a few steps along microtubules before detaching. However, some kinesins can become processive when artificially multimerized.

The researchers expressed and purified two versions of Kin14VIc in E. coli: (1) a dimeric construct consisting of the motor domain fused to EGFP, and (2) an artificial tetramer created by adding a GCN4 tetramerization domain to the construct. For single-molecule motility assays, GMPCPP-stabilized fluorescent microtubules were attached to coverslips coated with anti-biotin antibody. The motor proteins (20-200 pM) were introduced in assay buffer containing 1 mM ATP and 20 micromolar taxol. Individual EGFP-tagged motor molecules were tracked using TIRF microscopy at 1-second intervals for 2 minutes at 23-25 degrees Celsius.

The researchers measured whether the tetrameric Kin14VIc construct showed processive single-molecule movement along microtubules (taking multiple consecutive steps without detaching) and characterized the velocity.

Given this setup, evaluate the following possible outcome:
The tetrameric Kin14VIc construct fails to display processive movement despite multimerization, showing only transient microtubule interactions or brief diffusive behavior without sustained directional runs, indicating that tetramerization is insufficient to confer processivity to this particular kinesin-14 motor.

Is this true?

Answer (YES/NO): NO